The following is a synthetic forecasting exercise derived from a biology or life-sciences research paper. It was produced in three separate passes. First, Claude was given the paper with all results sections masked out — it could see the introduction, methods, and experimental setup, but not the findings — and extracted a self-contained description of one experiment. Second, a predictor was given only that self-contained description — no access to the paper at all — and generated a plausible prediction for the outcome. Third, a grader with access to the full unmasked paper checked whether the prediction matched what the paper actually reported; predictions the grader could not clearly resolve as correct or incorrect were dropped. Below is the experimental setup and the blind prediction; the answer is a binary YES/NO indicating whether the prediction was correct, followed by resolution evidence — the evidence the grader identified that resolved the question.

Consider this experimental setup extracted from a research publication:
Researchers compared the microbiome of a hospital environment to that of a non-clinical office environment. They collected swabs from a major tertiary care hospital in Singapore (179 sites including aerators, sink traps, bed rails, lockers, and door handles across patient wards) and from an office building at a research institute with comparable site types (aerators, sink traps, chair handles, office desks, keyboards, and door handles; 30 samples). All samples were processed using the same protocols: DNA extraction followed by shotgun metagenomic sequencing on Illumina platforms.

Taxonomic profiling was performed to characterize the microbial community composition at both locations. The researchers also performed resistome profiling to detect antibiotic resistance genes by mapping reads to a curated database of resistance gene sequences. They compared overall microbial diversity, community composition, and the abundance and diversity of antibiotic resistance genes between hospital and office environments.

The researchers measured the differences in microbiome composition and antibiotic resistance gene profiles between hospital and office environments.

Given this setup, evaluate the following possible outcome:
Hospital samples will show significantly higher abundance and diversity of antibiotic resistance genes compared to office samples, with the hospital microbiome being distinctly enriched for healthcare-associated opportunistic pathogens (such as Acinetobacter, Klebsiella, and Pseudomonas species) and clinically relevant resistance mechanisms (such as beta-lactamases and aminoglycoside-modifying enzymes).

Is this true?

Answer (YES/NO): YES